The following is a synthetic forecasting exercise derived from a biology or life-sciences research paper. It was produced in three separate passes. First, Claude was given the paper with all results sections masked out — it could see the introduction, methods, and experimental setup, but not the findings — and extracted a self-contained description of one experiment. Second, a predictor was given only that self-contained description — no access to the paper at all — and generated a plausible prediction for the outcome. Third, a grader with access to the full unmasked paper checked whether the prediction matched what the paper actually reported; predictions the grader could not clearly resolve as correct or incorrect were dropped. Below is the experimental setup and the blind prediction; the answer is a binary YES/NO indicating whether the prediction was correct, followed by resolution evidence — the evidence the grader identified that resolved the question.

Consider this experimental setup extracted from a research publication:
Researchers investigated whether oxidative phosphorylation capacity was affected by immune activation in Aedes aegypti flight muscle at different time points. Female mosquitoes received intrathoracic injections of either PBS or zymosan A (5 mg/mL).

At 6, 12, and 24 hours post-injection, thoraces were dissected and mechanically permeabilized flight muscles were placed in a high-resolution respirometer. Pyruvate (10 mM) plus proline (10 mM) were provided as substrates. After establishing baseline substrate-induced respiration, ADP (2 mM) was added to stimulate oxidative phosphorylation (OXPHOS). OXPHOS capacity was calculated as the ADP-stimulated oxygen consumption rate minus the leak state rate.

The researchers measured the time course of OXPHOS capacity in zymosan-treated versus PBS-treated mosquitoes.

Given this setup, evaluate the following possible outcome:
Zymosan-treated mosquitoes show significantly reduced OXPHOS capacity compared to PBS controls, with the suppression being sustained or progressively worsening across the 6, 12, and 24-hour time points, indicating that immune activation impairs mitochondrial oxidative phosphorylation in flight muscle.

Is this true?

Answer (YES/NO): NO